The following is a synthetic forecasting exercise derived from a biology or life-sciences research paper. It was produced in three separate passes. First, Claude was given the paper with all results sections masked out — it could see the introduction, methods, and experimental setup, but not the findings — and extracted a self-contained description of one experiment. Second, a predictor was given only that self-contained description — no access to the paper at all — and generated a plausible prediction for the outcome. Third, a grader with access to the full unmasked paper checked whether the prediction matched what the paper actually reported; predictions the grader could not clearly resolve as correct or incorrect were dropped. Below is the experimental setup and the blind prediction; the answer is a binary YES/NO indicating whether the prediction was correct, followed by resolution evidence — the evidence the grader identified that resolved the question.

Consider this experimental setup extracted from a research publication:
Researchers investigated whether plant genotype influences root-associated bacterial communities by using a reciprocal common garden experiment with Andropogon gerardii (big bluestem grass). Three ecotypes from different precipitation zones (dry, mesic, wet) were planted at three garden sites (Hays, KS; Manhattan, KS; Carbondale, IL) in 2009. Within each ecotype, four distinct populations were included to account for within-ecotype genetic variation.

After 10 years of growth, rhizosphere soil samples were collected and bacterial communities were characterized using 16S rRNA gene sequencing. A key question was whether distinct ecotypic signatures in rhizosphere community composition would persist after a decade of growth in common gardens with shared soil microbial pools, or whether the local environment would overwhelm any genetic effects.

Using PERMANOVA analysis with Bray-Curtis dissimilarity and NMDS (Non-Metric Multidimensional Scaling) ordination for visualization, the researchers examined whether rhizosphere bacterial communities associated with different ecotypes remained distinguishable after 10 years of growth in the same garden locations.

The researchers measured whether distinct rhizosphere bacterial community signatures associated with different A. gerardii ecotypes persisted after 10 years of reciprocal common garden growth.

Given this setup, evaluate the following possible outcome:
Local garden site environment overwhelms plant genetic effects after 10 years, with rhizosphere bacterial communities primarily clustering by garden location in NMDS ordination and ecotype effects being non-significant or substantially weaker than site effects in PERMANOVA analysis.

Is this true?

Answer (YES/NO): NO